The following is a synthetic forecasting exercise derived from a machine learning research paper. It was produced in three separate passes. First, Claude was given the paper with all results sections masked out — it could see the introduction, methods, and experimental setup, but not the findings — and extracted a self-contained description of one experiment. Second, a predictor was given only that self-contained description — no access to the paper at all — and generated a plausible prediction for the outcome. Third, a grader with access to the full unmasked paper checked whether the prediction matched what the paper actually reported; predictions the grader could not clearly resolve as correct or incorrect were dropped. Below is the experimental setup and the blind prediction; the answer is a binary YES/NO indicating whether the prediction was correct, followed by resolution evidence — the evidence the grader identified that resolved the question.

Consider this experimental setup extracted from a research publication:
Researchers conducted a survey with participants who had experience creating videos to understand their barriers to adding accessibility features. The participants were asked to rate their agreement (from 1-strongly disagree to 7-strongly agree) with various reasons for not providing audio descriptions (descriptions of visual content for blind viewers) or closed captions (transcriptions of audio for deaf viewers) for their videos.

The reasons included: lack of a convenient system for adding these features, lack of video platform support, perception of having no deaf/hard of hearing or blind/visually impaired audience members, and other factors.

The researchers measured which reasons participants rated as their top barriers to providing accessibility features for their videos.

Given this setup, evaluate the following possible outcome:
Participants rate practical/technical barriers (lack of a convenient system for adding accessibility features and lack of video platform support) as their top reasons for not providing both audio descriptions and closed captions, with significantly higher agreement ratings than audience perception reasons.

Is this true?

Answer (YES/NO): NO